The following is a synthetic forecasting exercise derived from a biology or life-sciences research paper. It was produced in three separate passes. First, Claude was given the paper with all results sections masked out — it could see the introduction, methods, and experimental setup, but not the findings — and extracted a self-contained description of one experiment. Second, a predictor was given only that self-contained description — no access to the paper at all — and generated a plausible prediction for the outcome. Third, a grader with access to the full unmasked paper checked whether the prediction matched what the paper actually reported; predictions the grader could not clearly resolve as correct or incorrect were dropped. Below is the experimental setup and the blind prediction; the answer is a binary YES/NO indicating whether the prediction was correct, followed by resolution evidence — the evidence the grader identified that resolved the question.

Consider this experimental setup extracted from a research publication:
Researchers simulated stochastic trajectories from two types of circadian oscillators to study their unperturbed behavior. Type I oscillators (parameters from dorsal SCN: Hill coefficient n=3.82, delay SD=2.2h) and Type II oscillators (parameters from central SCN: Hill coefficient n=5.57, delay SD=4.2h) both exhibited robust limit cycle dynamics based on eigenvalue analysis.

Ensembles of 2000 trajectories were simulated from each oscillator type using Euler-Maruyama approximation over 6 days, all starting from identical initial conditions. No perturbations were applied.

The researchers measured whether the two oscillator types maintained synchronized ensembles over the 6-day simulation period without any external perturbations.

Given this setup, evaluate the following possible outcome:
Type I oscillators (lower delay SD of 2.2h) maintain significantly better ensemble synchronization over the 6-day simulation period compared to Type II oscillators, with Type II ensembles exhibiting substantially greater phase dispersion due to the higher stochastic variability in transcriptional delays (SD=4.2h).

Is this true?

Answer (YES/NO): NO